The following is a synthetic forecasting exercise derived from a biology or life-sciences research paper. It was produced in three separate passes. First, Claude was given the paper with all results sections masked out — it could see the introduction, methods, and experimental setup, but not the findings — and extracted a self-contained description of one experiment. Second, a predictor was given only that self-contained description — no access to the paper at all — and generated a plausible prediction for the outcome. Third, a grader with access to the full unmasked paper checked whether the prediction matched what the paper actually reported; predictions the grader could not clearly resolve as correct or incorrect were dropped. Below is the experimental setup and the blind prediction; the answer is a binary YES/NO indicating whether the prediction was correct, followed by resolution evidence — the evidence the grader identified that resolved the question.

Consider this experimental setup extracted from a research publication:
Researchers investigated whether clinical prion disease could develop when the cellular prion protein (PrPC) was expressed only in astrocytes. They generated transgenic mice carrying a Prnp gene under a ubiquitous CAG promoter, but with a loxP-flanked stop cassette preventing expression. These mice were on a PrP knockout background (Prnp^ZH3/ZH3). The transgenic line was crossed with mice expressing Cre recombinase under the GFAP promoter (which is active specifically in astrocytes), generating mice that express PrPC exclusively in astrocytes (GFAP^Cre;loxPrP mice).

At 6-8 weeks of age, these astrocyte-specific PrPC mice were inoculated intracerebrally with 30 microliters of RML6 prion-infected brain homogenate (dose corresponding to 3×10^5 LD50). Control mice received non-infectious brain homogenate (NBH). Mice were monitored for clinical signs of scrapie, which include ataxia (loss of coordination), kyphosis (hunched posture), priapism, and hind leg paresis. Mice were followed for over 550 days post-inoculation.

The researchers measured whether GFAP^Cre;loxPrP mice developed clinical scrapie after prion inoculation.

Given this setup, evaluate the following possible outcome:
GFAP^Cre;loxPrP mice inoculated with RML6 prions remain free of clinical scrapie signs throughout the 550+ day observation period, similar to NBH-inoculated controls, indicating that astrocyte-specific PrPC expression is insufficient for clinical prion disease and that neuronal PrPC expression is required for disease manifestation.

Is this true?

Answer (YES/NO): YES